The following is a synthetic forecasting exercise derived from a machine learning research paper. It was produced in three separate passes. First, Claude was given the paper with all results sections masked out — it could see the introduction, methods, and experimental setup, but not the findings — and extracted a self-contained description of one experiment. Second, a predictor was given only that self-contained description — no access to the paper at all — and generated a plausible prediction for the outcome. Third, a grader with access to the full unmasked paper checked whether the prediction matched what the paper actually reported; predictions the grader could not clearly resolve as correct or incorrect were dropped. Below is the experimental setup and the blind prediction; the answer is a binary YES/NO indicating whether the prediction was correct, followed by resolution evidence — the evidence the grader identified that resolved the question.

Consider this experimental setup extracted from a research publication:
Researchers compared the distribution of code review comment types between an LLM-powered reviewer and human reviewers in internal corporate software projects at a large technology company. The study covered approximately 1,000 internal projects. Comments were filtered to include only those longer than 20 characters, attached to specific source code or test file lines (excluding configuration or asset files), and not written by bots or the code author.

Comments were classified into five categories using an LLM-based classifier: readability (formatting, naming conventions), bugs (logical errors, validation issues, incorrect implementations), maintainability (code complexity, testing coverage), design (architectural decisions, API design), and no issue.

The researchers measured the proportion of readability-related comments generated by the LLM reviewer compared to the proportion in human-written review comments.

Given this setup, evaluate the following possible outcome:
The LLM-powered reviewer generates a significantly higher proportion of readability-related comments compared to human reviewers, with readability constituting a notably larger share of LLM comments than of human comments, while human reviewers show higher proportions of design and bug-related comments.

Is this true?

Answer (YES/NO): NO